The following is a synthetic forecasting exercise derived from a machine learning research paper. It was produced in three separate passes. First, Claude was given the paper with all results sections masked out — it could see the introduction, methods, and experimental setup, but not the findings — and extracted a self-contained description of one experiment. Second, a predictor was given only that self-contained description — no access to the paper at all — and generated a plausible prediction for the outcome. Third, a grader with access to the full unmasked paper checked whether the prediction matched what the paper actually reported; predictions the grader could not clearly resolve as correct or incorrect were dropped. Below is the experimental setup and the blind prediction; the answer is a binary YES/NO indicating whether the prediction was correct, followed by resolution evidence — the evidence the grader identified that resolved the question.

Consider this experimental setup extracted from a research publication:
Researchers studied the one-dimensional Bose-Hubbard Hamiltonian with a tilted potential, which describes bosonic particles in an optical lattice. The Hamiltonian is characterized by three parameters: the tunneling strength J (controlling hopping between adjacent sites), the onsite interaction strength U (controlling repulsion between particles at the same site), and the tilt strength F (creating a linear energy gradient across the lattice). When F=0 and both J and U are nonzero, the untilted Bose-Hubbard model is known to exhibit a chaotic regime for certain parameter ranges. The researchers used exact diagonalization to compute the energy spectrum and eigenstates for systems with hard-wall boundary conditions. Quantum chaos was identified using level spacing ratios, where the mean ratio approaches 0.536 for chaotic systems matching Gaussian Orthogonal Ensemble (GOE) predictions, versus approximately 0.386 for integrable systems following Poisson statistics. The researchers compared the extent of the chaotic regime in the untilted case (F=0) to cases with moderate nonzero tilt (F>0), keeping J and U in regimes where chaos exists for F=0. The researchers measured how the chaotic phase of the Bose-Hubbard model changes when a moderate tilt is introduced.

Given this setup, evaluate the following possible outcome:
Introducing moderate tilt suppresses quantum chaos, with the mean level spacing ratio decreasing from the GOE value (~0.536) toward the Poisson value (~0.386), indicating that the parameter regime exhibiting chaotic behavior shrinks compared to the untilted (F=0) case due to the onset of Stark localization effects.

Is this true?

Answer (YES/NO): NO